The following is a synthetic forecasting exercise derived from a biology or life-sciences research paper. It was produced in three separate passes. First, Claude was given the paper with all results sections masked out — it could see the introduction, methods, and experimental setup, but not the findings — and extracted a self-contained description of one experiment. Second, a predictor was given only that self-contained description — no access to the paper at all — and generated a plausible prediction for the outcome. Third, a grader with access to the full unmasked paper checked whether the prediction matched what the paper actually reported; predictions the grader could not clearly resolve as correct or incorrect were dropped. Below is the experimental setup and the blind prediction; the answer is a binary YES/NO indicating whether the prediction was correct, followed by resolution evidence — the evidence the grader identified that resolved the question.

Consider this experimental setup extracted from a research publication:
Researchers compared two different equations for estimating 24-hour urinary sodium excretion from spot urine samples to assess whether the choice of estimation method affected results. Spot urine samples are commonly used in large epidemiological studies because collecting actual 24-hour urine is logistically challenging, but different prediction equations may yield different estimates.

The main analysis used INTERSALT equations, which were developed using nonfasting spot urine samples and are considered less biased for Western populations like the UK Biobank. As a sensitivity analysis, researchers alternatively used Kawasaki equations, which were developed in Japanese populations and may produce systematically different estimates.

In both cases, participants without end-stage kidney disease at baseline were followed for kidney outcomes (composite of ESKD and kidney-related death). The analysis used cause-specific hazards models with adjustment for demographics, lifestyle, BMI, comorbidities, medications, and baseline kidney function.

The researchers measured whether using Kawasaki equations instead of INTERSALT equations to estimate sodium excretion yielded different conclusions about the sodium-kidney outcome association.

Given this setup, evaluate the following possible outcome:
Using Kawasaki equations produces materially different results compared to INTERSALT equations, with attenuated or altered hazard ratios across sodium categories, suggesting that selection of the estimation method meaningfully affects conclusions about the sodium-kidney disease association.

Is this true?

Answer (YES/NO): NO